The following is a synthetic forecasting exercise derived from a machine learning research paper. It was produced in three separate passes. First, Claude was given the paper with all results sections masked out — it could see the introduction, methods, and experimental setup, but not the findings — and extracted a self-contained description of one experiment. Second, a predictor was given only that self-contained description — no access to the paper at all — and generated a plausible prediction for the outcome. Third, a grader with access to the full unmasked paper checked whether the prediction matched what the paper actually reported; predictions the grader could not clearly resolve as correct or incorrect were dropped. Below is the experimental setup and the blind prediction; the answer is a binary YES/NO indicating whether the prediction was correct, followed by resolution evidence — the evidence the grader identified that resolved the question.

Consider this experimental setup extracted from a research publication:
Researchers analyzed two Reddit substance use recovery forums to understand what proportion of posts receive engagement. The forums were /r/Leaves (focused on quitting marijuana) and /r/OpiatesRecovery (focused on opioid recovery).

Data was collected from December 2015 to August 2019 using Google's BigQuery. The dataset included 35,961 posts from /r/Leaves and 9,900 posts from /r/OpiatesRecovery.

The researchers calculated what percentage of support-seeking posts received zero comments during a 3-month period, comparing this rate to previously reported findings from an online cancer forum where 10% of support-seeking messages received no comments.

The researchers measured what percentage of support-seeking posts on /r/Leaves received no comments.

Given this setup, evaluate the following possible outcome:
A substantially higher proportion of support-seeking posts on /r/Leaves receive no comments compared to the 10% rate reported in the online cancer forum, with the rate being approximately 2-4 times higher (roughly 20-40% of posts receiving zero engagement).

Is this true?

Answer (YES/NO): NO